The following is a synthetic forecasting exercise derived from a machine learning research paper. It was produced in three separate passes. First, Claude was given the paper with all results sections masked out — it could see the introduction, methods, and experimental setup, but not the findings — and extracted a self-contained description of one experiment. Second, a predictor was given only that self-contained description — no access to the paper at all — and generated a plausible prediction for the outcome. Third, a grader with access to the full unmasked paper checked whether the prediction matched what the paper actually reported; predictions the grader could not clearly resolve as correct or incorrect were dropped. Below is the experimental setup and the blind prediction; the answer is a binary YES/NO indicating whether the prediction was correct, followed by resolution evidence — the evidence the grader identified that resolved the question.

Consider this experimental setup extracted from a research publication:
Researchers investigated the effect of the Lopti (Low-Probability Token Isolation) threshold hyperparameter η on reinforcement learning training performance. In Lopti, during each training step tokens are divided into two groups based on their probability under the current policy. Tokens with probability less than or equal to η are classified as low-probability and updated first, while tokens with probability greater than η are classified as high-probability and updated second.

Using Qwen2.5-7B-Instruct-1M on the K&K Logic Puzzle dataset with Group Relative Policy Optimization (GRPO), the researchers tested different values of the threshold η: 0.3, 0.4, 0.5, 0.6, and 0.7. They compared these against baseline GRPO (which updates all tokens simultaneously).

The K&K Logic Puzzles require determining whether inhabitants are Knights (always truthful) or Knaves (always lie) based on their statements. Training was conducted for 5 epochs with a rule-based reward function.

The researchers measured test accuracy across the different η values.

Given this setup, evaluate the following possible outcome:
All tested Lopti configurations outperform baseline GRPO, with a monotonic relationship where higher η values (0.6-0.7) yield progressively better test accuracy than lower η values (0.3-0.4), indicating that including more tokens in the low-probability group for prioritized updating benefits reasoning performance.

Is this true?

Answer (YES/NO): NO